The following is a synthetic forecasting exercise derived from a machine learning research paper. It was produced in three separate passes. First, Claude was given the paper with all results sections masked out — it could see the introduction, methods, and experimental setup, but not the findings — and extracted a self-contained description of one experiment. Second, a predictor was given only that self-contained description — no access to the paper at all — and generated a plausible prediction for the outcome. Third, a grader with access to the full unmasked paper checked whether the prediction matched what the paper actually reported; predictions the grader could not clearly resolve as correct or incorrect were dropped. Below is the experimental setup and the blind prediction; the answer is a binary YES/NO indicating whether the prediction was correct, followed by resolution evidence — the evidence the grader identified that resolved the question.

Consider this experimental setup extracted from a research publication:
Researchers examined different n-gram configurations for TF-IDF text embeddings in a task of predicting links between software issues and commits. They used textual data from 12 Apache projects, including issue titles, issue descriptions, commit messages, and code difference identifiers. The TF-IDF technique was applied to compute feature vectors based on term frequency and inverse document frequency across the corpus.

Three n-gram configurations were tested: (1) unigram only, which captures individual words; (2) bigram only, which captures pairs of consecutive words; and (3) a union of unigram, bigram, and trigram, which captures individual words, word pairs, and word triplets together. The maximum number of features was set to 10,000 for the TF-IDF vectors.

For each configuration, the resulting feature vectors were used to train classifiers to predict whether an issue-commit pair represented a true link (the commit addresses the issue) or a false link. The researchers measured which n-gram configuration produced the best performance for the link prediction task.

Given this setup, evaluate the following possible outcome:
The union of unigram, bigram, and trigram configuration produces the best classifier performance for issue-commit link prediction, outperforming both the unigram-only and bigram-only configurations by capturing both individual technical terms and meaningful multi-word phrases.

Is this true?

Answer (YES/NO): YES